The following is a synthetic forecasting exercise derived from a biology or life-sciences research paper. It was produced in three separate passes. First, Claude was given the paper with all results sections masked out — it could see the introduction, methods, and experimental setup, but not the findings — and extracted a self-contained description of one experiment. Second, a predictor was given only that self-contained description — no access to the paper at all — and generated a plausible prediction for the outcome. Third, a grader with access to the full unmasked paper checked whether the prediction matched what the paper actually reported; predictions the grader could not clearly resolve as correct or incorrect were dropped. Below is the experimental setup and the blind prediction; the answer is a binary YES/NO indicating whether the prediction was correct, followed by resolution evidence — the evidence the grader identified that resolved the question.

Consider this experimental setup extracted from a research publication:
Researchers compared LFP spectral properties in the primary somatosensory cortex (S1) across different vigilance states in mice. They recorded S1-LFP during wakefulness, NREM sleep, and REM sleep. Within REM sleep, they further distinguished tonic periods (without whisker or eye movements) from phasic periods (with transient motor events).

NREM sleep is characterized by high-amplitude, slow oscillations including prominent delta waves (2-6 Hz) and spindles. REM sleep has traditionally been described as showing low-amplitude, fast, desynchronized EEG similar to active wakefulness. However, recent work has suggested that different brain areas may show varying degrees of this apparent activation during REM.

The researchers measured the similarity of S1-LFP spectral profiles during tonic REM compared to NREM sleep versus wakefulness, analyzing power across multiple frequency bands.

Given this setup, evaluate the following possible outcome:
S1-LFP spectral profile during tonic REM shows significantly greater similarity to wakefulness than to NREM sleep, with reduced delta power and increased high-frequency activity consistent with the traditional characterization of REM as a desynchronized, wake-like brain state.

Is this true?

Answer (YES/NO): NO